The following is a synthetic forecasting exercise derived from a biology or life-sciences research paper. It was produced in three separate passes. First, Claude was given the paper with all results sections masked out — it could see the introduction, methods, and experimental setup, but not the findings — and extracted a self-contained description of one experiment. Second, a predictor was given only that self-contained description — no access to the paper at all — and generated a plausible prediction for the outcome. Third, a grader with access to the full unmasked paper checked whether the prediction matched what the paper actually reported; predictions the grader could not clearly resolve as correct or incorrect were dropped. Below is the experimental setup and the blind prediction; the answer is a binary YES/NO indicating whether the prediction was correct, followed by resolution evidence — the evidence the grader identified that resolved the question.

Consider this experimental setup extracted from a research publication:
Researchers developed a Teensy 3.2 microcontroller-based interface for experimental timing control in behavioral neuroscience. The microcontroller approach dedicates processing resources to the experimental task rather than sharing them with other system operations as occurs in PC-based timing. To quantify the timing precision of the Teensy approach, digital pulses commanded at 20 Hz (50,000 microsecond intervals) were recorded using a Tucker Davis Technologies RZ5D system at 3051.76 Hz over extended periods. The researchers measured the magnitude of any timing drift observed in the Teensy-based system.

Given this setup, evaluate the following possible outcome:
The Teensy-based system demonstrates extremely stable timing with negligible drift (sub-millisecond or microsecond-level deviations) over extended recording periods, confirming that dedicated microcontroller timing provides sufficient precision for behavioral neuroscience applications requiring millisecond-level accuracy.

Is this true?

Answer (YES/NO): NO